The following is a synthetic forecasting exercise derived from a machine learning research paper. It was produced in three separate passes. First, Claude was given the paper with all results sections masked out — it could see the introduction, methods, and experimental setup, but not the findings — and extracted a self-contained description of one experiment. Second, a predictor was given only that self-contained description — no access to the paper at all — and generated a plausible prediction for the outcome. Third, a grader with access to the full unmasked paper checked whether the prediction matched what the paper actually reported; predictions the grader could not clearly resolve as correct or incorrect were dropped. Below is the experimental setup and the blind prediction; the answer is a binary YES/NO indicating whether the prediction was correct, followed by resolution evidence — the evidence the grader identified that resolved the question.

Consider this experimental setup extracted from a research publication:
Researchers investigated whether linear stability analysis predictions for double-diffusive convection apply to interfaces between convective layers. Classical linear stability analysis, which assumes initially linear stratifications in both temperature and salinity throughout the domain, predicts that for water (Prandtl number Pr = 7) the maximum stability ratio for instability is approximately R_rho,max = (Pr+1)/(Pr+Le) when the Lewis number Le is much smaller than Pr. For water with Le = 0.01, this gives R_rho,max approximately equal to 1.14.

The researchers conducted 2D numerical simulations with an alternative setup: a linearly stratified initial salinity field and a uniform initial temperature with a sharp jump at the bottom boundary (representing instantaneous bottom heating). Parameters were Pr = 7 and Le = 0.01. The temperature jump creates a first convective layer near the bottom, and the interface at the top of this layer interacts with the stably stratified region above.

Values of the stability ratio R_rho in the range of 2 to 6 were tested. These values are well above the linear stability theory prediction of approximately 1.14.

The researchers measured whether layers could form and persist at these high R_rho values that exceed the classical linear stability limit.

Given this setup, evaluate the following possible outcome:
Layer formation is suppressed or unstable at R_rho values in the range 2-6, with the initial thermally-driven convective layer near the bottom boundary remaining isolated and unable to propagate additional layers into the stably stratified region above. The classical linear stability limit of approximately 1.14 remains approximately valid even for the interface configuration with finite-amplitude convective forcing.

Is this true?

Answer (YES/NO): NO